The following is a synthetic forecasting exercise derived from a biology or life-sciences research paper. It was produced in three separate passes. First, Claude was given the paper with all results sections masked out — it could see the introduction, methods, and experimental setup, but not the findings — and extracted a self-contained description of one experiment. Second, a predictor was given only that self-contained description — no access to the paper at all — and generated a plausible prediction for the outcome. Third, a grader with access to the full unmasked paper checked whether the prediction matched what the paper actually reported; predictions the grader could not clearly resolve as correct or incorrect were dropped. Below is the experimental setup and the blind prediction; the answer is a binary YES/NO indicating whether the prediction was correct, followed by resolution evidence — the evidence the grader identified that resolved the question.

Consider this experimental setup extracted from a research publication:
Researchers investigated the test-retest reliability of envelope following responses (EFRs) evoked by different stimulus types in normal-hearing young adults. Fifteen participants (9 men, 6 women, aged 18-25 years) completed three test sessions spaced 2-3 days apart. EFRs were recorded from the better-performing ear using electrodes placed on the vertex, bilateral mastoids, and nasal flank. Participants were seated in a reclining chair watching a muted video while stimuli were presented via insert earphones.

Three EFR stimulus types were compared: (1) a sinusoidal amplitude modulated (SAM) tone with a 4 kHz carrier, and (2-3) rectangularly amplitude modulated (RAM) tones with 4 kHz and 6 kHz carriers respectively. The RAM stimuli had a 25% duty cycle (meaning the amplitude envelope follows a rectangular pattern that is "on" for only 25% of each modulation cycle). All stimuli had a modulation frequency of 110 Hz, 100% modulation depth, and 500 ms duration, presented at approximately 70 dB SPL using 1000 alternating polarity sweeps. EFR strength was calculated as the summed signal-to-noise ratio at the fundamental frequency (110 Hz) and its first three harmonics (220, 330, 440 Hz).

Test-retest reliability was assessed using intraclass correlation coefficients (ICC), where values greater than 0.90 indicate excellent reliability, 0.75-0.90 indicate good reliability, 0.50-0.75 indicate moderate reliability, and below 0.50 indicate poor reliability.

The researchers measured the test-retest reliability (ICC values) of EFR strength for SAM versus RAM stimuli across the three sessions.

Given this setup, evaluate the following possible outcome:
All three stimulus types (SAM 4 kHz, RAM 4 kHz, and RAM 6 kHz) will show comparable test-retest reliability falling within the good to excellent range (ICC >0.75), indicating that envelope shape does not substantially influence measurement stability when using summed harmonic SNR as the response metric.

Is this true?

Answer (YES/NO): YES